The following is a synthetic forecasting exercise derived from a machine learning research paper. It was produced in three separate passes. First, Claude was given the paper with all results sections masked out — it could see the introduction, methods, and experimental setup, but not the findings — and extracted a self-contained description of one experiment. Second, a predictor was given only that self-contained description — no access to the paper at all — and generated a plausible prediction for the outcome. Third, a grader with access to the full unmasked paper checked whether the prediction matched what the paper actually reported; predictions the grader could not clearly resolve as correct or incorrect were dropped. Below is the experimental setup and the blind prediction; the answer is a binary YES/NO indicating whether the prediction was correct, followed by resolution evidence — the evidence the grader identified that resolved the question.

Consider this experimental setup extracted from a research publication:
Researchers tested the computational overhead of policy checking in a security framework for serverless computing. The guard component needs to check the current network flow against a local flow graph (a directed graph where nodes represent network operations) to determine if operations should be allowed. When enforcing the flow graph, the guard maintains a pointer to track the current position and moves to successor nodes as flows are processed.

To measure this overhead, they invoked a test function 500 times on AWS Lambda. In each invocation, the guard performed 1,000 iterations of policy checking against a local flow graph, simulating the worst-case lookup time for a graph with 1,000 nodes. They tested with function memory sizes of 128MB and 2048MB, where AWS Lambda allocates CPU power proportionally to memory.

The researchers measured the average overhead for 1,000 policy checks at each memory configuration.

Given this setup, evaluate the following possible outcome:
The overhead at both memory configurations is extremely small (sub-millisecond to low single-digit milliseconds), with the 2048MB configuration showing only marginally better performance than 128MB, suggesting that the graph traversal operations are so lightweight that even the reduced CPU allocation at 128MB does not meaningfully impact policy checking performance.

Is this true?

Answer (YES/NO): YES